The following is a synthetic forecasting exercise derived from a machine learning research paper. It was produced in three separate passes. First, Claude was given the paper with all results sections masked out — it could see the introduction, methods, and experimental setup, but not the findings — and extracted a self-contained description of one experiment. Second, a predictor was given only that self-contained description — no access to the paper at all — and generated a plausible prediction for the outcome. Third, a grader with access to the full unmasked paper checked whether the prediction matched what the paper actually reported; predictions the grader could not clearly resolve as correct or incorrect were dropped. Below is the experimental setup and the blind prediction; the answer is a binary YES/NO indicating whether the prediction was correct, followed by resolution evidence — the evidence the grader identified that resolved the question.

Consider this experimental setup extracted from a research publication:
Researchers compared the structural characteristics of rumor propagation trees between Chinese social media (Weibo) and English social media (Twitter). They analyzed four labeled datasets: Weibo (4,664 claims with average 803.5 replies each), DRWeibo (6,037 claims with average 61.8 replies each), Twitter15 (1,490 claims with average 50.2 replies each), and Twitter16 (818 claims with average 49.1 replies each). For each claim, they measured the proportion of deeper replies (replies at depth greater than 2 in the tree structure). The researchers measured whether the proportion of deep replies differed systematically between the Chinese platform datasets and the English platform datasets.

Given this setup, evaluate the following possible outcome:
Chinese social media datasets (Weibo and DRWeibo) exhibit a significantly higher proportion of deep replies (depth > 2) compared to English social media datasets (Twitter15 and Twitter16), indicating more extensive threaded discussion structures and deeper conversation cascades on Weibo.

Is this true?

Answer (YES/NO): NO